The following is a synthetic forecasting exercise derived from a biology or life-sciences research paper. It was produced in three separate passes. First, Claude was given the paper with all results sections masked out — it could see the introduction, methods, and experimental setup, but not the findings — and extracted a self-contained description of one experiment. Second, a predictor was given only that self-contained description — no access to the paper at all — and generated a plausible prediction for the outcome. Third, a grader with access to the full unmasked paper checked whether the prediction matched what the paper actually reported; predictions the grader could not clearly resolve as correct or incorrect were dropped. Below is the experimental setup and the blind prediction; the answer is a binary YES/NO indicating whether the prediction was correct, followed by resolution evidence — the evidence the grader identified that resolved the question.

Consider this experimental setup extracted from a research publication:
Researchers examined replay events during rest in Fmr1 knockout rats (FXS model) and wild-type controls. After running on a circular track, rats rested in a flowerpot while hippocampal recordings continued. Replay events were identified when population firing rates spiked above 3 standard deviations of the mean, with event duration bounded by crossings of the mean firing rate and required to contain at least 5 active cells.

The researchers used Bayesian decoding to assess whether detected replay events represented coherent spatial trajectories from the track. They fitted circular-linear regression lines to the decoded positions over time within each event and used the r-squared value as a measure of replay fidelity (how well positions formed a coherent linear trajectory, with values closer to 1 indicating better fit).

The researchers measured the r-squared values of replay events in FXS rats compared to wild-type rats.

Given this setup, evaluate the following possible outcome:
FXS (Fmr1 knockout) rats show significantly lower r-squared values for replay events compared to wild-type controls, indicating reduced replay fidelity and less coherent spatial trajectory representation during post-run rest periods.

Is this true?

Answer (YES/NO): NO